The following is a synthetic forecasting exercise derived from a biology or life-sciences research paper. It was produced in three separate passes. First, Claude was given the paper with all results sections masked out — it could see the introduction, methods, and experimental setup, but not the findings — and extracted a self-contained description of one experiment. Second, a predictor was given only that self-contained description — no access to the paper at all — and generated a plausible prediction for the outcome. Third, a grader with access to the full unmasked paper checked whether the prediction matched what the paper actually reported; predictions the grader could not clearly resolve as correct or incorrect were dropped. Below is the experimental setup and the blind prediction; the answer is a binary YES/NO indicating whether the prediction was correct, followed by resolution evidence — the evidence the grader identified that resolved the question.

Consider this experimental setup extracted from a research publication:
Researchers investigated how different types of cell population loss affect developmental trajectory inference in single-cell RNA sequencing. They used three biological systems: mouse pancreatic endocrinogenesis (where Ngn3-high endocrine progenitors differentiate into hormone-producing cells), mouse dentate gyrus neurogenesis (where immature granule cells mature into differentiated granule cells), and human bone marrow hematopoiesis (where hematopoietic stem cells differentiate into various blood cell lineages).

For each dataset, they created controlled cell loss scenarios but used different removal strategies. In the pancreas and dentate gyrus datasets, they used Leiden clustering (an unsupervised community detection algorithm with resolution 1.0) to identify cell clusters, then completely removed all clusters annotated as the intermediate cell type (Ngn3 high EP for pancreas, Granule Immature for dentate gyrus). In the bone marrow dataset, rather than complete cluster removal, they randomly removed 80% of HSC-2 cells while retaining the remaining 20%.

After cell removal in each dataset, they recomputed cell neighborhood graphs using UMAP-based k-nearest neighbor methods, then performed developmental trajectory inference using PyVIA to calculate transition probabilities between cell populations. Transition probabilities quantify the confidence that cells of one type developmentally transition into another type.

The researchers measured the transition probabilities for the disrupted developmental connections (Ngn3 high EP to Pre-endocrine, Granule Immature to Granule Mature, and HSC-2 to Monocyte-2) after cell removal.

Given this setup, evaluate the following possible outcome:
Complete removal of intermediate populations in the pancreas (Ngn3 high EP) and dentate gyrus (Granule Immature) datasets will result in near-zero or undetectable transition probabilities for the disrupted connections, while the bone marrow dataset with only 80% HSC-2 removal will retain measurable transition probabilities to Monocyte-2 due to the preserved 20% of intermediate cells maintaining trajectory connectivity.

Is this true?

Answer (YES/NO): NO